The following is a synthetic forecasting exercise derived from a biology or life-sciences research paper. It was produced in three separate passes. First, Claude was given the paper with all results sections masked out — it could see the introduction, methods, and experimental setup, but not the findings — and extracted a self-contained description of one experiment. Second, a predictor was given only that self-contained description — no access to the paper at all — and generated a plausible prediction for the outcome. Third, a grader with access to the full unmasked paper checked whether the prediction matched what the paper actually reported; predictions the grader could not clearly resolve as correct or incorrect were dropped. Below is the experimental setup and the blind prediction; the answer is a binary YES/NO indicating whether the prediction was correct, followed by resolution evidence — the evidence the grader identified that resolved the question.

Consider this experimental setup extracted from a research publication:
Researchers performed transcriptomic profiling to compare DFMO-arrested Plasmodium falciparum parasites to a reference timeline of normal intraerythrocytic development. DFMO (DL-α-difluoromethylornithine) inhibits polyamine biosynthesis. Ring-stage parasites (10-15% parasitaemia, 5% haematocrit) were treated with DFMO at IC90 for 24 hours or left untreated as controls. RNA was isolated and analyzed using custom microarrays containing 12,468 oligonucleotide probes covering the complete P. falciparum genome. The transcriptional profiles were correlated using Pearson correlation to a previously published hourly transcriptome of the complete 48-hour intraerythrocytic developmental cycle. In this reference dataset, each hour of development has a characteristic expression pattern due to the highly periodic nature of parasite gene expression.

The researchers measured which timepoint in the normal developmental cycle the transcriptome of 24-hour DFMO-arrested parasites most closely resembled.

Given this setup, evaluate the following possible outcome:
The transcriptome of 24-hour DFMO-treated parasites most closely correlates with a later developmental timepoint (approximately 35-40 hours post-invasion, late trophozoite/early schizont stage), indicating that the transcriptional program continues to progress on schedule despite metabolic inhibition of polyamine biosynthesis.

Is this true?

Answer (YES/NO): NO